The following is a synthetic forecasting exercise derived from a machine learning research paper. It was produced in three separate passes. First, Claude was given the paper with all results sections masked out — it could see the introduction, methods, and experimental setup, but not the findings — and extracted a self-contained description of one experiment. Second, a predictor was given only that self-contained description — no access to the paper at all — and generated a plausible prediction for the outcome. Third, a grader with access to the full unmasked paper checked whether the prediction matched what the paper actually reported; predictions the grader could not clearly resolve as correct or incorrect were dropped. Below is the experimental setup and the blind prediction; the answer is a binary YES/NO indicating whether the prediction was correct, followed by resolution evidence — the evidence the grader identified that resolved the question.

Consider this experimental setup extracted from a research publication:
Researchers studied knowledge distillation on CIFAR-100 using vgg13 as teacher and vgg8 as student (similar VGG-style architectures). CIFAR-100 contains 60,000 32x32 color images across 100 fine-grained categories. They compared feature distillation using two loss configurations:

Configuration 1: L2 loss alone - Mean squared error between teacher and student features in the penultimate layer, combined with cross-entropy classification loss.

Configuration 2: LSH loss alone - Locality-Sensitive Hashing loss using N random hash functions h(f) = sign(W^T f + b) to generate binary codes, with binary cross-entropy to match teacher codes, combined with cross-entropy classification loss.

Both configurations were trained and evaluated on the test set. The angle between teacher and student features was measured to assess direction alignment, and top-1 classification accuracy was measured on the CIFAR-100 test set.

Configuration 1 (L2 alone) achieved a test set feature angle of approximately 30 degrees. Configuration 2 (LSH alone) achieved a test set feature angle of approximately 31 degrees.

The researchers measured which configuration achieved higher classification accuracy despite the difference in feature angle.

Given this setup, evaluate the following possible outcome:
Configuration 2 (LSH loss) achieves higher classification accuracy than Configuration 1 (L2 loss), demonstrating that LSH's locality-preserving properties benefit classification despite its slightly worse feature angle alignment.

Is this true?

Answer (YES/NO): YES